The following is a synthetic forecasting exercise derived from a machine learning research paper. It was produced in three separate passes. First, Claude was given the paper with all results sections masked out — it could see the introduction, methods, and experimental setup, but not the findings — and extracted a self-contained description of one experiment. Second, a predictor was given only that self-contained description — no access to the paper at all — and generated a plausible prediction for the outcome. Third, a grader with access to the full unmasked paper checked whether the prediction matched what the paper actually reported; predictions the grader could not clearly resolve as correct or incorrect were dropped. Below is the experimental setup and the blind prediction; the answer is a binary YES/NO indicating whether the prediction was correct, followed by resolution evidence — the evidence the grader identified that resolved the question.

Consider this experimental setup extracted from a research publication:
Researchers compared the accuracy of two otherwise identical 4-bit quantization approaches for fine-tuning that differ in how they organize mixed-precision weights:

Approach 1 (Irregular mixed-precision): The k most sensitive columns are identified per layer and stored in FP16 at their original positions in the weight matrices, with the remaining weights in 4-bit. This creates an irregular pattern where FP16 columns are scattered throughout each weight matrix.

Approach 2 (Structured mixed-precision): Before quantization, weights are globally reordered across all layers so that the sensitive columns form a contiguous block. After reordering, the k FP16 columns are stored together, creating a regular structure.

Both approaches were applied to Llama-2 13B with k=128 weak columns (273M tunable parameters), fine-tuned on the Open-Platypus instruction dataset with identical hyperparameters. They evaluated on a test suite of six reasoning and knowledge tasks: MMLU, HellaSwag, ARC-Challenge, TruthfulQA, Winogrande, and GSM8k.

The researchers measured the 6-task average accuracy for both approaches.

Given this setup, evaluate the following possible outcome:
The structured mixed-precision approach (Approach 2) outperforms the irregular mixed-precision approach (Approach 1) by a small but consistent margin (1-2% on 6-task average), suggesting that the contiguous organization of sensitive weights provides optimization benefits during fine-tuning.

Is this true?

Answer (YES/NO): NO